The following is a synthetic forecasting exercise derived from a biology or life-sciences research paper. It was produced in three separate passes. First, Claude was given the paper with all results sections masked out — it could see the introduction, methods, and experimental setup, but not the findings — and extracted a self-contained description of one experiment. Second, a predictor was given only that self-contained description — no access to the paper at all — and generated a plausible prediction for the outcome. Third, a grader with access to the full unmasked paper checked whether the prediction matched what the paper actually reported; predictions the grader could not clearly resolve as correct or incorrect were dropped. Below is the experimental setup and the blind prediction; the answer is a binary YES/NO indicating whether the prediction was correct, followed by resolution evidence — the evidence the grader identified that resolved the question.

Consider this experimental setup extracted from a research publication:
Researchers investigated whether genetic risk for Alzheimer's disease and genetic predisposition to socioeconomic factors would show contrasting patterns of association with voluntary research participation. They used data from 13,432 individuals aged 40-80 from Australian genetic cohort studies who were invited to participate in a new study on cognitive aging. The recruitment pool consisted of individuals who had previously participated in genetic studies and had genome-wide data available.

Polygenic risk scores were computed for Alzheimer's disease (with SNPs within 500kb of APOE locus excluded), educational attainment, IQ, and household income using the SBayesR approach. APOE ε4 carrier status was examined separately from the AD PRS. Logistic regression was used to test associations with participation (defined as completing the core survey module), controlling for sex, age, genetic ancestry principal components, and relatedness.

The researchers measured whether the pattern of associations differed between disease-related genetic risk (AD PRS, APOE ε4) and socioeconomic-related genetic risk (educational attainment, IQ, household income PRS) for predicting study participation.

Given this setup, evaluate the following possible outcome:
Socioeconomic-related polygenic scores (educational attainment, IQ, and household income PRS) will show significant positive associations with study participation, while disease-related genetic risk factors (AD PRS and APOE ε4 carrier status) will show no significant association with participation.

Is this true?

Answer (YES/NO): YES